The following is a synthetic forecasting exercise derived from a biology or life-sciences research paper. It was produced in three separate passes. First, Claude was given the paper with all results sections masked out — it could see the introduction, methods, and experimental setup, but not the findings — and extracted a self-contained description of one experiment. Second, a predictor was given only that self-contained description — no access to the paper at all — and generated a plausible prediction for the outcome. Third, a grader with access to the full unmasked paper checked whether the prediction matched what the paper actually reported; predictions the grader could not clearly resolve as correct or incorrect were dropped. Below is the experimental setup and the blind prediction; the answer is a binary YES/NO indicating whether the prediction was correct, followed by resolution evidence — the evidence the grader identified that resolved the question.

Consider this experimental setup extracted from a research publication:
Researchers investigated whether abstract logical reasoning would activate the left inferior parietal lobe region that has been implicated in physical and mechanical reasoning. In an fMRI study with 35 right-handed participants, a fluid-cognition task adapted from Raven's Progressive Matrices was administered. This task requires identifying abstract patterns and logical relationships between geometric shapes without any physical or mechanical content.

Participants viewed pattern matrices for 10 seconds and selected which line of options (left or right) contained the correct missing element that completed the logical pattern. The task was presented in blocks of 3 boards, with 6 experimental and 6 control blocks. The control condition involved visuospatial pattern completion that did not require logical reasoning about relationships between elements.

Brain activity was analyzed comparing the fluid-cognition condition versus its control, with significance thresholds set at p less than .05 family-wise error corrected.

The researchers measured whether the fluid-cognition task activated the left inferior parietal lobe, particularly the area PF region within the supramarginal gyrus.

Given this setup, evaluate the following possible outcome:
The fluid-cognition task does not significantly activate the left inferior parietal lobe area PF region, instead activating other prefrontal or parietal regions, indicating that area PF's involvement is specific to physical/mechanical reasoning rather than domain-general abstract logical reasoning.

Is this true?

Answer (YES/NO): YES